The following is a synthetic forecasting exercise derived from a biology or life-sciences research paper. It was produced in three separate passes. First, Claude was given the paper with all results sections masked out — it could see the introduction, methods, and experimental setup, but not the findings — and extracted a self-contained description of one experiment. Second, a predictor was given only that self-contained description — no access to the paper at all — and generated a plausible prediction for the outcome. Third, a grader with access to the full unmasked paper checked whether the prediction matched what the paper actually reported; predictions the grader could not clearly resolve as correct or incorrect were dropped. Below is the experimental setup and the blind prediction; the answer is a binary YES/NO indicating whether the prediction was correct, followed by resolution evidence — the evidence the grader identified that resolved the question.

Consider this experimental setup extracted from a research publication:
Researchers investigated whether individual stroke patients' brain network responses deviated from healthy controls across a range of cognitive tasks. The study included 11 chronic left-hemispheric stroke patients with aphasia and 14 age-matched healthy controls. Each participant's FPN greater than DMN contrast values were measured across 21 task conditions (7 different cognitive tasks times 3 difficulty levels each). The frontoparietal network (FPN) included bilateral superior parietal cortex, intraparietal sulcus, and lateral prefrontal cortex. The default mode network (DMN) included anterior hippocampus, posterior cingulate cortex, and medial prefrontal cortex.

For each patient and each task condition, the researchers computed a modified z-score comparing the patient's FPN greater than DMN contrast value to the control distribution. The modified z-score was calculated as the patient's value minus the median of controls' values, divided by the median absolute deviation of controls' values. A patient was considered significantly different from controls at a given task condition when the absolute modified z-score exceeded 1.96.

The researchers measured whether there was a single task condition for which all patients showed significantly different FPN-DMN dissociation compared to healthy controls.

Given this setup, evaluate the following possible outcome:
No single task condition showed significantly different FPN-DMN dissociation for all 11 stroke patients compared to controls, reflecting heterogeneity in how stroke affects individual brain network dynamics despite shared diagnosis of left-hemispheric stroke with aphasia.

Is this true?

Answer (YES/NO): YES